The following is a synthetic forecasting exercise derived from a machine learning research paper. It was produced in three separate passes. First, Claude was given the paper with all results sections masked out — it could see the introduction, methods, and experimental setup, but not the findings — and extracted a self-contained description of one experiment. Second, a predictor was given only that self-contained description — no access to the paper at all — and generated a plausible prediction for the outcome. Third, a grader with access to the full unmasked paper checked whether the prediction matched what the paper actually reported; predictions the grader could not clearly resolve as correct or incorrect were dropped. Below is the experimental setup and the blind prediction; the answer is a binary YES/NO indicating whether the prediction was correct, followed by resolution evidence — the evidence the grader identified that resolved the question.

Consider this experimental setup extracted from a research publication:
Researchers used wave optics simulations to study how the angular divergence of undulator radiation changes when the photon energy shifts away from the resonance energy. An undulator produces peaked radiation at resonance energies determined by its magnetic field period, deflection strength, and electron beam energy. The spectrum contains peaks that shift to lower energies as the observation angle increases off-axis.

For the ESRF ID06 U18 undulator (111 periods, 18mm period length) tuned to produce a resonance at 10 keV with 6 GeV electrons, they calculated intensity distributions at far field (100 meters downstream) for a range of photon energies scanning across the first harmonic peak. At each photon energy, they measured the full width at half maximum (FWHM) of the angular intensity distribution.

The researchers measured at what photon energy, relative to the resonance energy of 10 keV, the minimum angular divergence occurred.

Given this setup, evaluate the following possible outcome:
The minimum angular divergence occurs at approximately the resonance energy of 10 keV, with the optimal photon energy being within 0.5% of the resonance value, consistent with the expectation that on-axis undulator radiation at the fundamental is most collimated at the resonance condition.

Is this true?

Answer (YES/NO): NO